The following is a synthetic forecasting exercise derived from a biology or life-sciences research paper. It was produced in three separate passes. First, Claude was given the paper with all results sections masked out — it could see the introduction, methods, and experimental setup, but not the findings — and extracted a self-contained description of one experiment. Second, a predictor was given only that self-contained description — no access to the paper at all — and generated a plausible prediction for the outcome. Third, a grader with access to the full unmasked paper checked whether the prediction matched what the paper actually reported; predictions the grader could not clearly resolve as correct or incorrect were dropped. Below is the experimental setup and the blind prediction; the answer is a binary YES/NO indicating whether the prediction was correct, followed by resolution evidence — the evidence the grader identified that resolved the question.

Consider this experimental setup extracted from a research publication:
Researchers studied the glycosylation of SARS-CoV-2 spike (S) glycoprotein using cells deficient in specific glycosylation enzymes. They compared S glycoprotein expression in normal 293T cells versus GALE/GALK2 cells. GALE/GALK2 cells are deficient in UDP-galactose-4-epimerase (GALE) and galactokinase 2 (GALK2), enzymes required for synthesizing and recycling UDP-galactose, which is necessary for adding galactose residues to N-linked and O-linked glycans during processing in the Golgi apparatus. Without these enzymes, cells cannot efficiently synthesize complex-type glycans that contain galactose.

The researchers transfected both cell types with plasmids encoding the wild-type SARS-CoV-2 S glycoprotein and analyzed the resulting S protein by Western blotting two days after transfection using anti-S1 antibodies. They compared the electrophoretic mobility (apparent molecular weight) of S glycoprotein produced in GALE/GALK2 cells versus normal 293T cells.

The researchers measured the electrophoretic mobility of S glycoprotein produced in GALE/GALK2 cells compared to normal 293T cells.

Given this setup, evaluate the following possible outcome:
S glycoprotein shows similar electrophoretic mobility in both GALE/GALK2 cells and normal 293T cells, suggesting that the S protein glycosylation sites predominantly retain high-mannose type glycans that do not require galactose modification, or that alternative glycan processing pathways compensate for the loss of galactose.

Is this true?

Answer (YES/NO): NO